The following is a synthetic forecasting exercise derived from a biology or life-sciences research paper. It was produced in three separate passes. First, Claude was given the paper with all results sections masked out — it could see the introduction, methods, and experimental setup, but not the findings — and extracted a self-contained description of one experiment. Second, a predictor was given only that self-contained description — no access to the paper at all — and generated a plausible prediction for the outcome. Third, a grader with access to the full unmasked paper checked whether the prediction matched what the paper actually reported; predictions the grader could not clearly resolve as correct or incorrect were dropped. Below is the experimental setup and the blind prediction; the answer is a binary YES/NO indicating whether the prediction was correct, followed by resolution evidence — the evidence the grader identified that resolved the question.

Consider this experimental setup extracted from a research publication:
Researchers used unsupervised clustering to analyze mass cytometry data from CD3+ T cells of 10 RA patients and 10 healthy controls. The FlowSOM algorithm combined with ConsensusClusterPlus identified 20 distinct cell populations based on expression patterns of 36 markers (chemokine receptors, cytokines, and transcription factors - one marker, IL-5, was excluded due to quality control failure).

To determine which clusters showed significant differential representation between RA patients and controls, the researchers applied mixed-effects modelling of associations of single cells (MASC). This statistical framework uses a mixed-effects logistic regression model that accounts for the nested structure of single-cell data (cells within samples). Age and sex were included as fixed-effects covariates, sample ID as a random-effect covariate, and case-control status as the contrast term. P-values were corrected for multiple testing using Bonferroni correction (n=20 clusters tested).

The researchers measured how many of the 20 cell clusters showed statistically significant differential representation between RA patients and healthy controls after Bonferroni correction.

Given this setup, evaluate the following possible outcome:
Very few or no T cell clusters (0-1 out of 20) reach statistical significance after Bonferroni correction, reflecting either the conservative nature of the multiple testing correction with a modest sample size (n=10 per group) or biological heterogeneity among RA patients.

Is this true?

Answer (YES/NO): NO